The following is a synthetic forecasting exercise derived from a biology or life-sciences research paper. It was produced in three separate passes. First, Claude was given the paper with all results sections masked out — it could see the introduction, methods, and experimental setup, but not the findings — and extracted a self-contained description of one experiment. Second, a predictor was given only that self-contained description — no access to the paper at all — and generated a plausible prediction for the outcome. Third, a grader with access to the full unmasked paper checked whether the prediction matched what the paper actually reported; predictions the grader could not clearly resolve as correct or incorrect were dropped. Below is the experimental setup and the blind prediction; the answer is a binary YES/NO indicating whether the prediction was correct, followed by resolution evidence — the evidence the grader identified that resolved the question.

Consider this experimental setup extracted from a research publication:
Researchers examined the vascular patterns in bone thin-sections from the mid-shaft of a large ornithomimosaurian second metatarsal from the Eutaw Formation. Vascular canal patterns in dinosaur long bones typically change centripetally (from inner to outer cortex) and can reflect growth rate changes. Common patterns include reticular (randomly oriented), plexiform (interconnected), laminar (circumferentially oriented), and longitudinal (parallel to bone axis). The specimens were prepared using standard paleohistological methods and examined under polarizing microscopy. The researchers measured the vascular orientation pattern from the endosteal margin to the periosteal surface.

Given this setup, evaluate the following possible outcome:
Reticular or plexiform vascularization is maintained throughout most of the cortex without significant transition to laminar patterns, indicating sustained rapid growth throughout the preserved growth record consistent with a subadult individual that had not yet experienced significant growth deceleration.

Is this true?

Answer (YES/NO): NO